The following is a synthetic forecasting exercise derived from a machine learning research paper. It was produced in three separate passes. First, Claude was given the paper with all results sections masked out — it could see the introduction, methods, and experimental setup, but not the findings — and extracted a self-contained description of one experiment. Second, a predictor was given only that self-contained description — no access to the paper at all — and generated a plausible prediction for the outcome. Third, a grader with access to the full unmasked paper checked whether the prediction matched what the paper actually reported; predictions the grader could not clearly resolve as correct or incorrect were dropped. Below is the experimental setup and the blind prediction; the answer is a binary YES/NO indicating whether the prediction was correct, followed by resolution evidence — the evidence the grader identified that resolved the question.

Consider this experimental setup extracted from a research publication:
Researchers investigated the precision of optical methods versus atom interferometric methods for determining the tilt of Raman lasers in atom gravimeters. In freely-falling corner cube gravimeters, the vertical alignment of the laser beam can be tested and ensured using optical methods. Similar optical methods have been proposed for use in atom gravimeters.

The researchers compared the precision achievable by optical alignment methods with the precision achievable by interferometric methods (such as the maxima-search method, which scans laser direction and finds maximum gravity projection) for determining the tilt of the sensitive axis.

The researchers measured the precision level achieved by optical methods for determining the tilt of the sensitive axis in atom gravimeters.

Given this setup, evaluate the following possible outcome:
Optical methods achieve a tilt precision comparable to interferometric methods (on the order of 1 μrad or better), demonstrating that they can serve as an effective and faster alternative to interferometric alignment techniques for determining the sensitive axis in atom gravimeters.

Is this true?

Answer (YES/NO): NO